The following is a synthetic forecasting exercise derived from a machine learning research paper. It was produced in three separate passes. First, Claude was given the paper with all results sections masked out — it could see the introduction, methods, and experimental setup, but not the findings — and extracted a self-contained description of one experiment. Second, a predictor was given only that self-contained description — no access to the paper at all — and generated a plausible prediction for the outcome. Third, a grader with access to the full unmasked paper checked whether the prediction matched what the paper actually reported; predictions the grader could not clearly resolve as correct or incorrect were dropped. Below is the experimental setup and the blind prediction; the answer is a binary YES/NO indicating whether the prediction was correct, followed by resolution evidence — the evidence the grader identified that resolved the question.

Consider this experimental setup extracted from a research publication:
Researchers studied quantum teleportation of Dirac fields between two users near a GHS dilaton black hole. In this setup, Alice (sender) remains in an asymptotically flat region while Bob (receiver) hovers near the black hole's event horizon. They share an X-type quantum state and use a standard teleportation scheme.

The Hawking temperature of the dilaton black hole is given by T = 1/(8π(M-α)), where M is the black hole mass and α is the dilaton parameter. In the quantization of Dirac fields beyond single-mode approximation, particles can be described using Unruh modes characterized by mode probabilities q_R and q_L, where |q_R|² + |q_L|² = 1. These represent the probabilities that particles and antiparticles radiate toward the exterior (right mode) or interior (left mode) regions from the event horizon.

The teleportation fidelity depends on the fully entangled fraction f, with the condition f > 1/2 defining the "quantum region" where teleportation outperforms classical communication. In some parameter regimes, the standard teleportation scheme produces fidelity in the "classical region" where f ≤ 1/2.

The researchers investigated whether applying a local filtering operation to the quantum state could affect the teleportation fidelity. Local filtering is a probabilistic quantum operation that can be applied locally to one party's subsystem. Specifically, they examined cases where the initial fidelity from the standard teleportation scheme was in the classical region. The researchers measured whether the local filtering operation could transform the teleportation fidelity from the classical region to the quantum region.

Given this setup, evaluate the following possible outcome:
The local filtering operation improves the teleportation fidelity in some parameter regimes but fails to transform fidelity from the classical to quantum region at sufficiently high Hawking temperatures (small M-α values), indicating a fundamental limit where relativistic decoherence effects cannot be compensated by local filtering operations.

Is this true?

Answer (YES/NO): NO